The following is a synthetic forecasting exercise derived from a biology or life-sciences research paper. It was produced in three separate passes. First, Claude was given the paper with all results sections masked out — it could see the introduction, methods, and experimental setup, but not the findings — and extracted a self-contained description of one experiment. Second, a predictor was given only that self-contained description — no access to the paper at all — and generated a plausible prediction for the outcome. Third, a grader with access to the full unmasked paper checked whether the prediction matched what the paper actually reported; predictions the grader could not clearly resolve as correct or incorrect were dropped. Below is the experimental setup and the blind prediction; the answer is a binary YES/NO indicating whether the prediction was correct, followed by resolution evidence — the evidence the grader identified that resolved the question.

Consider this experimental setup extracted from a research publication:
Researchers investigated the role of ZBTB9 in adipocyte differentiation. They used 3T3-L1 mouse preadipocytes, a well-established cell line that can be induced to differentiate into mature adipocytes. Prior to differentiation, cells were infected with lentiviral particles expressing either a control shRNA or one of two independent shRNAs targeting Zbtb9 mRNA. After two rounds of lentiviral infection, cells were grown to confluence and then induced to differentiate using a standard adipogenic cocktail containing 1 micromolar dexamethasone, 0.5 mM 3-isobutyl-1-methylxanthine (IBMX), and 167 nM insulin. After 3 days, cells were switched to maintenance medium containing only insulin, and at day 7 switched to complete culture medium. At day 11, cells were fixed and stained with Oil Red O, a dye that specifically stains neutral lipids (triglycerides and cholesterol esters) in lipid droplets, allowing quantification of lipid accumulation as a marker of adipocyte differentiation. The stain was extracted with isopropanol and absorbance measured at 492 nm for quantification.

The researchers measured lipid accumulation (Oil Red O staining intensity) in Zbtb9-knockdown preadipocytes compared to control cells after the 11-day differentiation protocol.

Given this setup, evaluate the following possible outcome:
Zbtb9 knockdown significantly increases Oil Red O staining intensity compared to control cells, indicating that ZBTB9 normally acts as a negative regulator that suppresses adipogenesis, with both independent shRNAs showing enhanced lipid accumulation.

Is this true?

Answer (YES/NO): YES